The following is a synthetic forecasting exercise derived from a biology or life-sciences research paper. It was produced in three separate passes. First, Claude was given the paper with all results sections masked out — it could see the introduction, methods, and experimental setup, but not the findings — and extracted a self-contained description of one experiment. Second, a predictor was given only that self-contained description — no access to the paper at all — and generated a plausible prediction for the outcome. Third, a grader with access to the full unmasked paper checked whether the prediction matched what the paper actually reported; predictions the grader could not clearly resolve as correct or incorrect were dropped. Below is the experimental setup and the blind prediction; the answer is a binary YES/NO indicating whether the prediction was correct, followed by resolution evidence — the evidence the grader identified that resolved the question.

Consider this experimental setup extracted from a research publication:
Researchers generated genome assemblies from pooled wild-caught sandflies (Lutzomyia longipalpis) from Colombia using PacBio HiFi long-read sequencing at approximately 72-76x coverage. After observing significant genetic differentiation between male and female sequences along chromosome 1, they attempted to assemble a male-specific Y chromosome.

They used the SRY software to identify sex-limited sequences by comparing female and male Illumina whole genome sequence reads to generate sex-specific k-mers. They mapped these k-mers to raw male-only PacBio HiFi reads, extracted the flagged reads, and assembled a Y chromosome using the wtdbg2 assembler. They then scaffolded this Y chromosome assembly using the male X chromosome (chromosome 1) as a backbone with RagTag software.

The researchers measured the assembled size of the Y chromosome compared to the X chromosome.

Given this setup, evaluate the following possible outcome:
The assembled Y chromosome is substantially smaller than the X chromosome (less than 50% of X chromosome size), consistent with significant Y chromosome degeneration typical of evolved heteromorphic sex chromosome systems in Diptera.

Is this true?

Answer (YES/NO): NO